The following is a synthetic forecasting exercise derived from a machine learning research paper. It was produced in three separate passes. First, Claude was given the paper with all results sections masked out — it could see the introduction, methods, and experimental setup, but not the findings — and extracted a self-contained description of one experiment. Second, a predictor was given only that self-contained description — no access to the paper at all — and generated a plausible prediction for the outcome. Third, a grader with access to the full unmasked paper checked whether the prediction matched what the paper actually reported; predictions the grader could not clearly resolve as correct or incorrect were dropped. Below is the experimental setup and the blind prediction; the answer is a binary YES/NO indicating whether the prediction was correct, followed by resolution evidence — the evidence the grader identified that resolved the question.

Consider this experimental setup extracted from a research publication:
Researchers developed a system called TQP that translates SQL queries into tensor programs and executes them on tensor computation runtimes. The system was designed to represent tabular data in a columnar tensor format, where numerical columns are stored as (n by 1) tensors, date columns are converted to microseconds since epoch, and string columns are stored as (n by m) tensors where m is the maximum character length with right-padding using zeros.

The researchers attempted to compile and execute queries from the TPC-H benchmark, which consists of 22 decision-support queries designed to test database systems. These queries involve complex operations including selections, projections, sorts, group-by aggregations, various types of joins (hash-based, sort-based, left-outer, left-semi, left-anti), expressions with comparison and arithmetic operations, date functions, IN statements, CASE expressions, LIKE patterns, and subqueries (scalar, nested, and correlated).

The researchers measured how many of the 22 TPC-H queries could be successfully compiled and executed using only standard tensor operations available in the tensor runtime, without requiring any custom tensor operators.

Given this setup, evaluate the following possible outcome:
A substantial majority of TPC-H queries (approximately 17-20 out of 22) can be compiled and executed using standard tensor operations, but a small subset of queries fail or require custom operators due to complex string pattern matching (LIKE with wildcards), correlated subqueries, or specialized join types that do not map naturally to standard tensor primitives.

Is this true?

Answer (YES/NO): NO